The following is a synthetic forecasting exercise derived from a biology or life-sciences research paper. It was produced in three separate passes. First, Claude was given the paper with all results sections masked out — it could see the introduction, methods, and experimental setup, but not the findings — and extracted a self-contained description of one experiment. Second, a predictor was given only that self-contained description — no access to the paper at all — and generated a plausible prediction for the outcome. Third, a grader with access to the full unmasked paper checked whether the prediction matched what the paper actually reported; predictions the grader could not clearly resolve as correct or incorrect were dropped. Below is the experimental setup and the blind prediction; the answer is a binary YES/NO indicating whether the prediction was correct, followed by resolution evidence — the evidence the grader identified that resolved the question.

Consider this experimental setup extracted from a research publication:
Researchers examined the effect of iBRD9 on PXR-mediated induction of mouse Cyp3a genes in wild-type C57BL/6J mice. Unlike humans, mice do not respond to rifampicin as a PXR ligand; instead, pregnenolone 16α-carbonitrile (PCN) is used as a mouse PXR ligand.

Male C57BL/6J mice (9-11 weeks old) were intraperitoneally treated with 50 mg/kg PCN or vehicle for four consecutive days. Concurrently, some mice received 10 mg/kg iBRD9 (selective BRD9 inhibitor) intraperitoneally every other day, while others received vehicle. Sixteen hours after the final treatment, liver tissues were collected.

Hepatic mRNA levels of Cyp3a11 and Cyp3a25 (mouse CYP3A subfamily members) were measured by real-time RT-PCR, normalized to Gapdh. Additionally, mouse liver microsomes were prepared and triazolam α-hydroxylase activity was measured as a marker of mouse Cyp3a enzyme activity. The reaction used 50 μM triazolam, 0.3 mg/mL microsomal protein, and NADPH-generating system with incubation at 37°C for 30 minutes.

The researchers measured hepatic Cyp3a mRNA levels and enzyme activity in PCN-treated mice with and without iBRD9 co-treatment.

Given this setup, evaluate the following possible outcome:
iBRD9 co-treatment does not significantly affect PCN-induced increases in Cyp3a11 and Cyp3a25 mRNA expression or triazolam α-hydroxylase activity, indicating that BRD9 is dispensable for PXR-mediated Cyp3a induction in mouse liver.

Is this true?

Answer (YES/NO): NO